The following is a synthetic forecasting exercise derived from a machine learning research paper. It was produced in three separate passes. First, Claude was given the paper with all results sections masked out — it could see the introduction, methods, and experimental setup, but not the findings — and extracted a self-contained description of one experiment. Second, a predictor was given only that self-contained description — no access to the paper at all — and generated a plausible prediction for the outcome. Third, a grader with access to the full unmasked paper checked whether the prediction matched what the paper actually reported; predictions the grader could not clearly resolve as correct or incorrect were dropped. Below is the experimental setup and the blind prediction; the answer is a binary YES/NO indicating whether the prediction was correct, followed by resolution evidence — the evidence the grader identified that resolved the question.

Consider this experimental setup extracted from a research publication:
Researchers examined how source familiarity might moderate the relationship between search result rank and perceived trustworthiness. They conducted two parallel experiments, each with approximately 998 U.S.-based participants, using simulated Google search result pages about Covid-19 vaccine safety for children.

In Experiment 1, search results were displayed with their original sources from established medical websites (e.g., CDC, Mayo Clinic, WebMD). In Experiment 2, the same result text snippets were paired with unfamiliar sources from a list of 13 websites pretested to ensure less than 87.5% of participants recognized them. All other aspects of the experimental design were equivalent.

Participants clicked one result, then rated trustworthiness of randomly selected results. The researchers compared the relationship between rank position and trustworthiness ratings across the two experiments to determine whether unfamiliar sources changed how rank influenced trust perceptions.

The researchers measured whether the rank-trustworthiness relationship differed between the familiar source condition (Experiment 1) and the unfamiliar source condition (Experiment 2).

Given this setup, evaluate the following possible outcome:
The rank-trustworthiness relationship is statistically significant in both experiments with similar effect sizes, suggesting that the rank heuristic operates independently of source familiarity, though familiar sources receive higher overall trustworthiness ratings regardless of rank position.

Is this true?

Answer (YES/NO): NO